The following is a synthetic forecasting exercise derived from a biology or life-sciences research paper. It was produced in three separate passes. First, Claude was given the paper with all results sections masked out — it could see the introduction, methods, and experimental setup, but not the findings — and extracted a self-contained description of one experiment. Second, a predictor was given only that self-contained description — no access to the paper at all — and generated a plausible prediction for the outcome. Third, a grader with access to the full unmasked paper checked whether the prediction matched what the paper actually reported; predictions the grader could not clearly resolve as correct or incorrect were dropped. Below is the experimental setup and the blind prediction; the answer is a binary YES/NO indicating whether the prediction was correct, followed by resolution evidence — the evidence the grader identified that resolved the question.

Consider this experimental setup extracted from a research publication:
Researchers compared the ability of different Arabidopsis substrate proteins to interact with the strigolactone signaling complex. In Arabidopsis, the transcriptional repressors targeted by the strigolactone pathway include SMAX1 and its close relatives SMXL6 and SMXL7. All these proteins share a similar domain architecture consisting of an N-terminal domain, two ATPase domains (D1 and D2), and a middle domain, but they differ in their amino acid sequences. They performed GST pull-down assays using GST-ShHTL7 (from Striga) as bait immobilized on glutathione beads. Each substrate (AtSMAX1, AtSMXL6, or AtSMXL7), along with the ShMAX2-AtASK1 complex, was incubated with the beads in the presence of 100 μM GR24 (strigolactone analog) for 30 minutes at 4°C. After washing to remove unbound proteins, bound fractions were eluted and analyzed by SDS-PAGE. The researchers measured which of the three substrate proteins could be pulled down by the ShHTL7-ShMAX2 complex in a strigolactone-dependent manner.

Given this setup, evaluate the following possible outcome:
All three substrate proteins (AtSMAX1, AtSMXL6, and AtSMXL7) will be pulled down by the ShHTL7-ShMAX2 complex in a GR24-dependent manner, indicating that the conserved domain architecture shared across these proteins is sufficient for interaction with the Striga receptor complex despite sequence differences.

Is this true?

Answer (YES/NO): YES